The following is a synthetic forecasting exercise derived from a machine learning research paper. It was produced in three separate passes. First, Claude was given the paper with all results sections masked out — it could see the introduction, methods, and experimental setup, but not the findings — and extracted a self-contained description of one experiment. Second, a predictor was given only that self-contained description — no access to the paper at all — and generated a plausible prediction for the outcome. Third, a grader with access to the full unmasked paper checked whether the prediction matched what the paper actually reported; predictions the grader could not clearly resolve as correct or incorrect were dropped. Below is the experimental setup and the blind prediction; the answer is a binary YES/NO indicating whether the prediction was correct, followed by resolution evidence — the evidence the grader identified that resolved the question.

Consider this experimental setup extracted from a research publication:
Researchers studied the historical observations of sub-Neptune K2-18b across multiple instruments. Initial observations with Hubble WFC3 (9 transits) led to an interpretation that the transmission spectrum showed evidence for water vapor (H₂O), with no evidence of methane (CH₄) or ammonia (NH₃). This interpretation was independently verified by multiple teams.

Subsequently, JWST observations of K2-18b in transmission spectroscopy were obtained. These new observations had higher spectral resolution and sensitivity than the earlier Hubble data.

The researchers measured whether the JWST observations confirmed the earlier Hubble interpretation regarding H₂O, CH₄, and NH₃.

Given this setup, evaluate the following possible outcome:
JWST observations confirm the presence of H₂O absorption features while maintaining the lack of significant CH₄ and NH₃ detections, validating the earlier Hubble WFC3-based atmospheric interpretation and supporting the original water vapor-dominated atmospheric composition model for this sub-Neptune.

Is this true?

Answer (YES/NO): NO